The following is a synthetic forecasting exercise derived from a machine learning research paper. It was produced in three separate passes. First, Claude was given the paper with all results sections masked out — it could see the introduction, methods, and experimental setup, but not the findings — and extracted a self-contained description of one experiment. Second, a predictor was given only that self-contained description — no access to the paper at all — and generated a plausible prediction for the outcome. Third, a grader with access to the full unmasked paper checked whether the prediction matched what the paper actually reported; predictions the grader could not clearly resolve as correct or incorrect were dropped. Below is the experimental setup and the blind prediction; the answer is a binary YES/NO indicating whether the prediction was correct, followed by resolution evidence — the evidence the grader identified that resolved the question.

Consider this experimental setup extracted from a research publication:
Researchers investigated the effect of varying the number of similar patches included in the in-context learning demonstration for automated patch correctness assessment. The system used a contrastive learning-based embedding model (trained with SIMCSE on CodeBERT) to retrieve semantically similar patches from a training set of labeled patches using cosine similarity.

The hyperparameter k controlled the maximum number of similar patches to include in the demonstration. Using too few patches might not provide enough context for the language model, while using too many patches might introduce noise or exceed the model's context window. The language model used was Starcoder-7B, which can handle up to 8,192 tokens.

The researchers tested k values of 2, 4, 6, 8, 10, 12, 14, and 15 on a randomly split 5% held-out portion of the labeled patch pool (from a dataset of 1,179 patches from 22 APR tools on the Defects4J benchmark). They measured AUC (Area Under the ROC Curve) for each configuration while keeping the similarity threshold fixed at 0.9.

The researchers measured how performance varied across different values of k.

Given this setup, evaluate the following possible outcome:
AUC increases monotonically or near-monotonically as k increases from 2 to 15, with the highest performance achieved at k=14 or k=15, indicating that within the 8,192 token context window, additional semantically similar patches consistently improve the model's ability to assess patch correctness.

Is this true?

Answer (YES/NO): NO